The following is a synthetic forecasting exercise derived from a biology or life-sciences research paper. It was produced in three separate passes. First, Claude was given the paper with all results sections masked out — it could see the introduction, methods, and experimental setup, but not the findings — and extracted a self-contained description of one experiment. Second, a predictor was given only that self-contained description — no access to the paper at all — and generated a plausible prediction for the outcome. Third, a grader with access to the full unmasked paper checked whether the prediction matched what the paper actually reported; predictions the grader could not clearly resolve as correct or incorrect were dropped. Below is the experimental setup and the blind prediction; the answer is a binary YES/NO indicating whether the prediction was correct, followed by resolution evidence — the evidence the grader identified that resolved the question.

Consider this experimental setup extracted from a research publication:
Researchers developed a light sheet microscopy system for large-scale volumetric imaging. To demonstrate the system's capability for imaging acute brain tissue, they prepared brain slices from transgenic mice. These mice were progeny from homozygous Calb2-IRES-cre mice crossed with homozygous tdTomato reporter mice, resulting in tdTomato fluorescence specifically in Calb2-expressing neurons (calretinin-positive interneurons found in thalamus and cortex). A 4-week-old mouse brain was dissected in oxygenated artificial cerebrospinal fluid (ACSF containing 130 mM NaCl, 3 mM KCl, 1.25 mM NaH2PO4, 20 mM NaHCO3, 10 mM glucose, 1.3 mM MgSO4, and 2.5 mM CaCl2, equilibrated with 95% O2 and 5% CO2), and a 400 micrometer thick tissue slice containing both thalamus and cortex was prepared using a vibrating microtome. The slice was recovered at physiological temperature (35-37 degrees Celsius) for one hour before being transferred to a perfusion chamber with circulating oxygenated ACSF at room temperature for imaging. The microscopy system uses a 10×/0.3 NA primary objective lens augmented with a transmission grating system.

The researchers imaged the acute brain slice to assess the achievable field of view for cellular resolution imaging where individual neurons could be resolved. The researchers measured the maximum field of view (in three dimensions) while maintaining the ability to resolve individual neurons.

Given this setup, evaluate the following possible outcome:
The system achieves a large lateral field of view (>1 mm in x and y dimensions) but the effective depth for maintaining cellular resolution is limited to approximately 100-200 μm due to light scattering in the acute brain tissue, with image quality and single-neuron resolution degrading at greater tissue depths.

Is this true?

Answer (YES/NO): NO